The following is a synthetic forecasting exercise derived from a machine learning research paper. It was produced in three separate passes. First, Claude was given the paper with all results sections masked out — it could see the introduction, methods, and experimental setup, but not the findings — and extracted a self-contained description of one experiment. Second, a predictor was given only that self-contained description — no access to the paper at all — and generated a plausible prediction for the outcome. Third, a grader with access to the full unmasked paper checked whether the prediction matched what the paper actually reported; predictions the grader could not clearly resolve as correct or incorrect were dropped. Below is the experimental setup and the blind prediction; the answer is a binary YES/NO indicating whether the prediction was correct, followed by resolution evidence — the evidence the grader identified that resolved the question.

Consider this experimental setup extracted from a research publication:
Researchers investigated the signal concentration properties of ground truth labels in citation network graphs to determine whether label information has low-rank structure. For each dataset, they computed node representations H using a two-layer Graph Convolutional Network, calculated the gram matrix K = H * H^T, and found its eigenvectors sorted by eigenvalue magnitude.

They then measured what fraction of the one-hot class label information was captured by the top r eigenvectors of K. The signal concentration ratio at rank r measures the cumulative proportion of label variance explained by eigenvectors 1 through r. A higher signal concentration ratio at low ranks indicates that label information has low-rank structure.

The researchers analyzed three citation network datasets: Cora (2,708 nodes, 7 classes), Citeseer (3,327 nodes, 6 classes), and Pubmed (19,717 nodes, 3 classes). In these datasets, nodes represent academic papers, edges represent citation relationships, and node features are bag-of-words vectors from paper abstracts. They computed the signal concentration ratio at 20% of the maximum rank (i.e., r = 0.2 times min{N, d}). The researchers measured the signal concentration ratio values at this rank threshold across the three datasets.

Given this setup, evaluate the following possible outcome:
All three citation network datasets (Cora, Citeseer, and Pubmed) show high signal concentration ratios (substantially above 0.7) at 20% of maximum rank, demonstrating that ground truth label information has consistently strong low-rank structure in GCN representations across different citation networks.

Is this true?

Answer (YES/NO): YES